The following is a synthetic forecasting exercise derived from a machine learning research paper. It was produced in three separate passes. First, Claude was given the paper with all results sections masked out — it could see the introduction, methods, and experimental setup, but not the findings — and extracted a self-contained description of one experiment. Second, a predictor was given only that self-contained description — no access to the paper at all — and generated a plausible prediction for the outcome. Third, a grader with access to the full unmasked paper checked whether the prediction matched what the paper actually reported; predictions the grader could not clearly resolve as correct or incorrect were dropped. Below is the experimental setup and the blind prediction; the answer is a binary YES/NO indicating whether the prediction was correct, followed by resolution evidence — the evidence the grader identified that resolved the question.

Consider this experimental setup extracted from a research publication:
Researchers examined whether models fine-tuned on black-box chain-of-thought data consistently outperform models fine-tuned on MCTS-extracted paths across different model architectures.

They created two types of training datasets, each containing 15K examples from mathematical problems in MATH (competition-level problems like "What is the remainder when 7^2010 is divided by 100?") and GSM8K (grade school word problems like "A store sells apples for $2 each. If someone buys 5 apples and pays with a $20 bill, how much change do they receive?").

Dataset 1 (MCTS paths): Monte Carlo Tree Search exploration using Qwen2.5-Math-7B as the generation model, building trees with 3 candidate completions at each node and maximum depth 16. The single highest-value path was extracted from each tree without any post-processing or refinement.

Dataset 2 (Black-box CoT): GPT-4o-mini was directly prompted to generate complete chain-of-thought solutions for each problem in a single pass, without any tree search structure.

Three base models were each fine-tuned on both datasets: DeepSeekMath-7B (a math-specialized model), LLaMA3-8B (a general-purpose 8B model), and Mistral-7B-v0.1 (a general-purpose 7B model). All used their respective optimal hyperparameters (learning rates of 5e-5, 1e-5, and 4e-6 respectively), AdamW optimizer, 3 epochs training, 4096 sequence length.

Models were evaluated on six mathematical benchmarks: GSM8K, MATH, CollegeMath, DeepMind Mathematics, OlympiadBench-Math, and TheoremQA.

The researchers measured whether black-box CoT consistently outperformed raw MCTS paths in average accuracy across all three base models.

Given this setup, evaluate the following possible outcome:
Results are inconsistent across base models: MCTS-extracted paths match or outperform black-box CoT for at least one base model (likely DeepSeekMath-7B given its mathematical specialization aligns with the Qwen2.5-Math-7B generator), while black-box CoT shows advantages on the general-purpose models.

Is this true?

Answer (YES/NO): NO